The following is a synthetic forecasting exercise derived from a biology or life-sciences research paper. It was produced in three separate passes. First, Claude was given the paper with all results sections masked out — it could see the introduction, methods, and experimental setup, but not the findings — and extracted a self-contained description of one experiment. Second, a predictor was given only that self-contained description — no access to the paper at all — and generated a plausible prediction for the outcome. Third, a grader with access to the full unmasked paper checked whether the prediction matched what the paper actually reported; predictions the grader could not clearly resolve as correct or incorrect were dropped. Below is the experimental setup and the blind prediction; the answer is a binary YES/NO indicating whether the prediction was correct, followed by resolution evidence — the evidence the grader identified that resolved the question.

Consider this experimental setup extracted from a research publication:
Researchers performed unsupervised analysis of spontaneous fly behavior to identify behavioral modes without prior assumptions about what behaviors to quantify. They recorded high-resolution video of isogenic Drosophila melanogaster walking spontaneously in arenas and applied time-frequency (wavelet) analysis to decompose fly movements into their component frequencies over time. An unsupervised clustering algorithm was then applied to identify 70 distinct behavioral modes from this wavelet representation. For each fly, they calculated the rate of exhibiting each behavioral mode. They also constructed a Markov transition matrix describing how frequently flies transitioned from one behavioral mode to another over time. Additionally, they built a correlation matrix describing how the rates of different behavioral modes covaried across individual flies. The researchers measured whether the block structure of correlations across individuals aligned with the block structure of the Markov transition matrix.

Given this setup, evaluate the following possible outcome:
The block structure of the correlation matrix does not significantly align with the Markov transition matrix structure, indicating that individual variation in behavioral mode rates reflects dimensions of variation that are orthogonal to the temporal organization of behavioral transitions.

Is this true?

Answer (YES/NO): NO